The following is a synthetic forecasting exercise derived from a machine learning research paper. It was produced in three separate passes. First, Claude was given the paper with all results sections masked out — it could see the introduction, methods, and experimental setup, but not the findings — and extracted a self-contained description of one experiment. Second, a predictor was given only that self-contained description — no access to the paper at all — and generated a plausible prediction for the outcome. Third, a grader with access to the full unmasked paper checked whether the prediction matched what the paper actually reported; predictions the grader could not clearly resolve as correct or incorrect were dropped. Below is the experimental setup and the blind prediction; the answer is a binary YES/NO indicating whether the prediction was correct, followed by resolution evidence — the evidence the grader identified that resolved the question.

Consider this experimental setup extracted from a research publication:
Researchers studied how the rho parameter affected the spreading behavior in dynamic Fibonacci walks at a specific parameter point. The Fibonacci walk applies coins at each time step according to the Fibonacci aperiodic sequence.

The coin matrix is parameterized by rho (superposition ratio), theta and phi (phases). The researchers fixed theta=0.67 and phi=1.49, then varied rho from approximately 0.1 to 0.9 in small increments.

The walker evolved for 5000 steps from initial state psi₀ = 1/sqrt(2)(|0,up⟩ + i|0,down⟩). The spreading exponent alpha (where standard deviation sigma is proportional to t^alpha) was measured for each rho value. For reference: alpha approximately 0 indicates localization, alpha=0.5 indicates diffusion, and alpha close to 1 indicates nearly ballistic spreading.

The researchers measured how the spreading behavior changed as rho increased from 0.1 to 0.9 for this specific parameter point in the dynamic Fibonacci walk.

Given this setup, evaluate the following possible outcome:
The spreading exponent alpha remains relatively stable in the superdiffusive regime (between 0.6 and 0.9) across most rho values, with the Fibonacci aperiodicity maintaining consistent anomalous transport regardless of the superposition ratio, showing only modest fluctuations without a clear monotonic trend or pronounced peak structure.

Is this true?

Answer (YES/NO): NO